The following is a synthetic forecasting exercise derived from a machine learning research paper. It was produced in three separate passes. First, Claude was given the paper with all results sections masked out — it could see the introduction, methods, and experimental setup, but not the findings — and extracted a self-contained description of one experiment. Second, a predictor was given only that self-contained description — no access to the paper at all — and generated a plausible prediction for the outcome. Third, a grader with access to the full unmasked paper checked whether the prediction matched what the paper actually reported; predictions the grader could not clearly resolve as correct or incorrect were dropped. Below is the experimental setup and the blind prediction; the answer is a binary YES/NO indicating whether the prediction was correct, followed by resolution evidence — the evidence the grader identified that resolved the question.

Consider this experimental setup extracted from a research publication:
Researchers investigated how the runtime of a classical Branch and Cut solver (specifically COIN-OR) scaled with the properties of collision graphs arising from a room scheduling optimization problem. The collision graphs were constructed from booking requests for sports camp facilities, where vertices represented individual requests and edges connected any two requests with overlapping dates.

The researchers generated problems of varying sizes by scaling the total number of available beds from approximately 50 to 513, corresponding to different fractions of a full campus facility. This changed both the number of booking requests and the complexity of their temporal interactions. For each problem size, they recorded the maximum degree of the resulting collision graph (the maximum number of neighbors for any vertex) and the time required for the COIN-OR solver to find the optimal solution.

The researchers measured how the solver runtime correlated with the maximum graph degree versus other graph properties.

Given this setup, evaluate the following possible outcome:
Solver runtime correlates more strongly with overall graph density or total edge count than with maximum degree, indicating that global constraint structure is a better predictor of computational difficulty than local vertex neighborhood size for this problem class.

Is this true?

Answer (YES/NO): NO